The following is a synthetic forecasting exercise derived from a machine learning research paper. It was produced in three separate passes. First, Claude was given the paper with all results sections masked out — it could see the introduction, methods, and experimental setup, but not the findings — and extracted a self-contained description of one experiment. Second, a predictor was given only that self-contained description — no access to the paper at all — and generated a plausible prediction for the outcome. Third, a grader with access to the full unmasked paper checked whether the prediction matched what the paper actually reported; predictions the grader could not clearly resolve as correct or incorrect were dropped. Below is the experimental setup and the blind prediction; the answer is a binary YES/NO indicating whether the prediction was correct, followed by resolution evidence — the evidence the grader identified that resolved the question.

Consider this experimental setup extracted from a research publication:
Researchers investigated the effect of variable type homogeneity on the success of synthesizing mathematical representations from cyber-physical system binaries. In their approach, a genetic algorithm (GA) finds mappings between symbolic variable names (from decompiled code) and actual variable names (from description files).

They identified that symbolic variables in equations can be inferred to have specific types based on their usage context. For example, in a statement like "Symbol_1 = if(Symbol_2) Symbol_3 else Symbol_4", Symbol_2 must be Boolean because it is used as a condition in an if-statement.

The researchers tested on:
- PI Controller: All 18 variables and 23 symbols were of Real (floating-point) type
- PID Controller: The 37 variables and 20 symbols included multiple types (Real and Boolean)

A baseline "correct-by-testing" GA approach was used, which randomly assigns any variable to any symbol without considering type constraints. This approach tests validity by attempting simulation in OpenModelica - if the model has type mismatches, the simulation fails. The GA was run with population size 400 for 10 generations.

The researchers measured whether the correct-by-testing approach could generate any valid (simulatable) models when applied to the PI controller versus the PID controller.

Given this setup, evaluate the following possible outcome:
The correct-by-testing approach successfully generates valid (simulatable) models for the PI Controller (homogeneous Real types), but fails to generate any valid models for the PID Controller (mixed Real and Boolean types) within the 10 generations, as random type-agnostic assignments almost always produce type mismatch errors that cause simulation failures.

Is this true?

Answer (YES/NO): YES